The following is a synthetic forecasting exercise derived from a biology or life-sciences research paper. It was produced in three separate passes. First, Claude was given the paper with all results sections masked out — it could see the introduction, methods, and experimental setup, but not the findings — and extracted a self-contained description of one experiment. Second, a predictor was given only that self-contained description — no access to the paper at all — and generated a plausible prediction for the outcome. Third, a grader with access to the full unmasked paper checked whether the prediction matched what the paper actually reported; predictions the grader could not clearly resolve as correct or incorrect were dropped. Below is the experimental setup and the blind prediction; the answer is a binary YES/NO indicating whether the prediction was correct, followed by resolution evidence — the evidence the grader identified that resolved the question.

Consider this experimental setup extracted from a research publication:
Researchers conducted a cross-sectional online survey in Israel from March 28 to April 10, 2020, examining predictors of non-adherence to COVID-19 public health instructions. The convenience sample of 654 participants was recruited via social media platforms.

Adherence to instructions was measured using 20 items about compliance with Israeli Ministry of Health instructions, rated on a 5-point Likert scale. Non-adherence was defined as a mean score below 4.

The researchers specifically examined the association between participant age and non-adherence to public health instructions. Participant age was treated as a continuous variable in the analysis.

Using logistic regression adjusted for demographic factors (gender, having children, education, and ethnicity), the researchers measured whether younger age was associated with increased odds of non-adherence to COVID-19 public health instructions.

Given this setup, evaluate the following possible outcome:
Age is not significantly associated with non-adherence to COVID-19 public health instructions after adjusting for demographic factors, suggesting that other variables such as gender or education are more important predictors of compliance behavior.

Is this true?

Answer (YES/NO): YES